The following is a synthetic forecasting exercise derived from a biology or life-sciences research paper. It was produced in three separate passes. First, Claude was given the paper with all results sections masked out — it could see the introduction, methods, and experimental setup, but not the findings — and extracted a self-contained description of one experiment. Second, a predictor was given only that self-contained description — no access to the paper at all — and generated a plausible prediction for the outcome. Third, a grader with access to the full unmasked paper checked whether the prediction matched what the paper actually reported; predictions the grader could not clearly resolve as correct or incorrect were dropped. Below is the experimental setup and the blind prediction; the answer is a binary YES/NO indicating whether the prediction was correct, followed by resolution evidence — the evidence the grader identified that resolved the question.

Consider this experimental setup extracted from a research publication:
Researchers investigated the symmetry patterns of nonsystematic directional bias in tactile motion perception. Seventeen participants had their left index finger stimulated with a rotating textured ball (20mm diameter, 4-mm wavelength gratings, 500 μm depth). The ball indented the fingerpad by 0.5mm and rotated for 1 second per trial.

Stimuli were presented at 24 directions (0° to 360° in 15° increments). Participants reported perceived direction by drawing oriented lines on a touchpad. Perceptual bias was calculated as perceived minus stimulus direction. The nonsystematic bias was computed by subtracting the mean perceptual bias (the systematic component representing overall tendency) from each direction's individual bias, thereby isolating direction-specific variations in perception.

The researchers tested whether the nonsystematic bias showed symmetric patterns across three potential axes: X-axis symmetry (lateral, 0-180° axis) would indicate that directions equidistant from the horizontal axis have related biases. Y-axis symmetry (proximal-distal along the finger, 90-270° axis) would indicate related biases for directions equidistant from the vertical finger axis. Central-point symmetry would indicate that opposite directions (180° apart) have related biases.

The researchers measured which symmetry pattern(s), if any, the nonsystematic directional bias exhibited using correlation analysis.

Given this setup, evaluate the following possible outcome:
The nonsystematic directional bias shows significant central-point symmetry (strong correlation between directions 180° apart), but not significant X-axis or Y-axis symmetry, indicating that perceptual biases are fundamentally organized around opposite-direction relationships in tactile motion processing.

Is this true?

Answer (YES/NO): YES